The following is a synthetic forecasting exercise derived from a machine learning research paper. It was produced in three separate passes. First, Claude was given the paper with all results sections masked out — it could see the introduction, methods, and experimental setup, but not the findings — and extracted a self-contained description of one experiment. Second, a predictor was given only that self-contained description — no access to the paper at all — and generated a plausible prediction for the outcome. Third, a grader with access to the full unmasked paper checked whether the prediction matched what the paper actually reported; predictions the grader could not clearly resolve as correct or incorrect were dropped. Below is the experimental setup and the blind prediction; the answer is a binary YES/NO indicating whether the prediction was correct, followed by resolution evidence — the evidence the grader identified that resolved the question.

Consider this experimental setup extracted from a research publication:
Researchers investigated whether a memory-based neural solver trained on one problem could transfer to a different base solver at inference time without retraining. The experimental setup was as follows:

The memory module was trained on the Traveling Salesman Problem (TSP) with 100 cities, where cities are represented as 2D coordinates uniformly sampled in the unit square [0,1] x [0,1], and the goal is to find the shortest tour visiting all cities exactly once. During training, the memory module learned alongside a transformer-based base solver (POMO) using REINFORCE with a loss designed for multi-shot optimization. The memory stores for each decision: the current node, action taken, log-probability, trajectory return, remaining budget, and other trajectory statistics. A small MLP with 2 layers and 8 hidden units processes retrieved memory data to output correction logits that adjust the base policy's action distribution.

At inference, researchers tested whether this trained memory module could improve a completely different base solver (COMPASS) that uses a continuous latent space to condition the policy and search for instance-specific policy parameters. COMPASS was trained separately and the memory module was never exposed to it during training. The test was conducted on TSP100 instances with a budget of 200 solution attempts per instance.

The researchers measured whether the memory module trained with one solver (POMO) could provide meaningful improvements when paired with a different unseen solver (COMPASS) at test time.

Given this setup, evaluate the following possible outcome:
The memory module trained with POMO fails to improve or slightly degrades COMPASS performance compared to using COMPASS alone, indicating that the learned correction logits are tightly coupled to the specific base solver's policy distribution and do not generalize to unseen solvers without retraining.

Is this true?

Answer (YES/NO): NO